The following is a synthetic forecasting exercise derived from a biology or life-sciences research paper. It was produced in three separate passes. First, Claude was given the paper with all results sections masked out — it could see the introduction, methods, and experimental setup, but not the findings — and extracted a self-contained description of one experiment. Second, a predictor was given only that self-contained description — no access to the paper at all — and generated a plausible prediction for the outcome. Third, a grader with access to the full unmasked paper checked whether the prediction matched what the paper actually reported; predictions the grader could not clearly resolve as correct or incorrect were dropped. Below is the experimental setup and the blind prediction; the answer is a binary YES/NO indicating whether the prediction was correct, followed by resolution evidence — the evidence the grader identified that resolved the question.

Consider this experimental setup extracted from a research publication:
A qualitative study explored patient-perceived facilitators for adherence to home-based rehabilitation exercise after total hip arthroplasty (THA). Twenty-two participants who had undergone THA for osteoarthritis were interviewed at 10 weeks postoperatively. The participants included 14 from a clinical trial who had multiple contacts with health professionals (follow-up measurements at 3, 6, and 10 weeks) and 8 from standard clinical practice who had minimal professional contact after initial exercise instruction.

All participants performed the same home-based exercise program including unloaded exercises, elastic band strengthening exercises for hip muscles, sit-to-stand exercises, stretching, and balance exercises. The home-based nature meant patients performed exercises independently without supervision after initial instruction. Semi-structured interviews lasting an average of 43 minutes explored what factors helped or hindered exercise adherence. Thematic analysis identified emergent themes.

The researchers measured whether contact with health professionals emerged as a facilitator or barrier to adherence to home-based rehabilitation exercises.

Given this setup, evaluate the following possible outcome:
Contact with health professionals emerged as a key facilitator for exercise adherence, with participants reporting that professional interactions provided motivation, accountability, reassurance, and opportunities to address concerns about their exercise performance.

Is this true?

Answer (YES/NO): NO